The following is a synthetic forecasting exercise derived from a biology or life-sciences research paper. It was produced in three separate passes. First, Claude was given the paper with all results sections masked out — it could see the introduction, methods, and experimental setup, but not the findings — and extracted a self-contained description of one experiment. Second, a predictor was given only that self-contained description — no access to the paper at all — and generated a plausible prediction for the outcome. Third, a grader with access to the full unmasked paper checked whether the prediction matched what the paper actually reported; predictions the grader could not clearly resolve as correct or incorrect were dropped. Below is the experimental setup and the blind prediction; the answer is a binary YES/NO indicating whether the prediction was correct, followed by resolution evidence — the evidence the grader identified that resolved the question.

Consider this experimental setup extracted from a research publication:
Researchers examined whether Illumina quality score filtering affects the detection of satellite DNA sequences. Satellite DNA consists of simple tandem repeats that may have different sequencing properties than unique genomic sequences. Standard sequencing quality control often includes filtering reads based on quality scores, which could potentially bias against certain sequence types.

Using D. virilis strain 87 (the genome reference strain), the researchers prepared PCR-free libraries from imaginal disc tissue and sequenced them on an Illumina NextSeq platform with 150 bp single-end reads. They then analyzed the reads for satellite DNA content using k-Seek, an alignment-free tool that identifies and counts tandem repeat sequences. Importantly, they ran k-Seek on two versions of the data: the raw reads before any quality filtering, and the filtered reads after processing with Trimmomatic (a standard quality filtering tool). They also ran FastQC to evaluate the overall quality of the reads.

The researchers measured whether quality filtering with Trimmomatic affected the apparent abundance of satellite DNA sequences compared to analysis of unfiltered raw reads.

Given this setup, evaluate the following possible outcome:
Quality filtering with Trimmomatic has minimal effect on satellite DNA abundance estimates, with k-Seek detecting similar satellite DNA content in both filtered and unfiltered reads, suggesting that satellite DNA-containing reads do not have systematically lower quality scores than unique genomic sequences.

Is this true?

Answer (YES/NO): NO